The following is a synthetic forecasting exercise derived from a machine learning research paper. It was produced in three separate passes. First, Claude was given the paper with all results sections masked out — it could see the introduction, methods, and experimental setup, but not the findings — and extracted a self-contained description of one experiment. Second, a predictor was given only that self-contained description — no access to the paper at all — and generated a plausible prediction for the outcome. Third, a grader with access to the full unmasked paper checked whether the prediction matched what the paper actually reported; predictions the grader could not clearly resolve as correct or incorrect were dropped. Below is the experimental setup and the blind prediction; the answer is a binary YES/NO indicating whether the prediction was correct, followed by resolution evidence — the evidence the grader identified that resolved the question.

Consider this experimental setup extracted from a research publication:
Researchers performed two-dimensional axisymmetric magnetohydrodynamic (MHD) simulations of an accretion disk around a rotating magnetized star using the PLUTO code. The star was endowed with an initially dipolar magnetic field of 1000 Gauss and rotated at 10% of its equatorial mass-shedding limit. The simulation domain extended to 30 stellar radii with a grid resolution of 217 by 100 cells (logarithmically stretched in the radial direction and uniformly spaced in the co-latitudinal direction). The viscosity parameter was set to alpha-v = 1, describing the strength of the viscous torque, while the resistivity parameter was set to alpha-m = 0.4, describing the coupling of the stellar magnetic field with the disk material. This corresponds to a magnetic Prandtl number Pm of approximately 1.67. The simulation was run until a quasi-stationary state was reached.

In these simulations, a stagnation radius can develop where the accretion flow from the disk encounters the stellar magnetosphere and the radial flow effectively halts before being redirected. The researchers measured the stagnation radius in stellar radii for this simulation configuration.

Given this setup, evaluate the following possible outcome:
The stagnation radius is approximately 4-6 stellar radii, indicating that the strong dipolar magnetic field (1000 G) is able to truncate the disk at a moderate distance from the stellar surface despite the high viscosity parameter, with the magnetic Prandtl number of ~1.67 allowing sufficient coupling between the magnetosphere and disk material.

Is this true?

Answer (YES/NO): YES